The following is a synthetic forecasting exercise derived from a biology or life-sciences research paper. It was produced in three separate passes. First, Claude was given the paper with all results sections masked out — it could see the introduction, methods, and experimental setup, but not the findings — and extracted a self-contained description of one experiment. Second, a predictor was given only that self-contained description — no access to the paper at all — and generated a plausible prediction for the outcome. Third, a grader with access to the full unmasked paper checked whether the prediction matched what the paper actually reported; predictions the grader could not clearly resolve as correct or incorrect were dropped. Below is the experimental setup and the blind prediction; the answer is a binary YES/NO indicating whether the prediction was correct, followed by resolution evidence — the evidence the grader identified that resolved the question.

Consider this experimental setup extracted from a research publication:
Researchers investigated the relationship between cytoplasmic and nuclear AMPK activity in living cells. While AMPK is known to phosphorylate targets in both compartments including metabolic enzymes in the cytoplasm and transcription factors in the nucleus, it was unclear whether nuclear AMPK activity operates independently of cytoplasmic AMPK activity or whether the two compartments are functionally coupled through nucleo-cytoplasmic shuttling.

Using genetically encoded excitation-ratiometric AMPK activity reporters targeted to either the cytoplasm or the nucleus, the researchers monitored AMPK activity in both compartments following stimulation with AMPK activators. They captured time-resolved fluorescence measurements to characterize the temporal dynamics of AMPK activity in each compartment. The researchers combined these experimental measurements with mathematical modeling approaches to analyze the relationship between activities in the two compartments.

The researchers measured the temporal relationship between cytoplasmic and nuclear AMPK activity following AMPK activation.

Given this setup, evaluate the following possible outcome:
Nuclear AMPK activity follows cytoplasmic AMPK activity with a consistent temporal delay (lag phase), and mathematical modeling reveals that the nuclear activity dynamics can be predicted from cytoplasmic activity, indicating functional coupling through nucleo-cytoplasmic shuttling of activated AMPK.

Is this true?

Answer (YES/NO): NO